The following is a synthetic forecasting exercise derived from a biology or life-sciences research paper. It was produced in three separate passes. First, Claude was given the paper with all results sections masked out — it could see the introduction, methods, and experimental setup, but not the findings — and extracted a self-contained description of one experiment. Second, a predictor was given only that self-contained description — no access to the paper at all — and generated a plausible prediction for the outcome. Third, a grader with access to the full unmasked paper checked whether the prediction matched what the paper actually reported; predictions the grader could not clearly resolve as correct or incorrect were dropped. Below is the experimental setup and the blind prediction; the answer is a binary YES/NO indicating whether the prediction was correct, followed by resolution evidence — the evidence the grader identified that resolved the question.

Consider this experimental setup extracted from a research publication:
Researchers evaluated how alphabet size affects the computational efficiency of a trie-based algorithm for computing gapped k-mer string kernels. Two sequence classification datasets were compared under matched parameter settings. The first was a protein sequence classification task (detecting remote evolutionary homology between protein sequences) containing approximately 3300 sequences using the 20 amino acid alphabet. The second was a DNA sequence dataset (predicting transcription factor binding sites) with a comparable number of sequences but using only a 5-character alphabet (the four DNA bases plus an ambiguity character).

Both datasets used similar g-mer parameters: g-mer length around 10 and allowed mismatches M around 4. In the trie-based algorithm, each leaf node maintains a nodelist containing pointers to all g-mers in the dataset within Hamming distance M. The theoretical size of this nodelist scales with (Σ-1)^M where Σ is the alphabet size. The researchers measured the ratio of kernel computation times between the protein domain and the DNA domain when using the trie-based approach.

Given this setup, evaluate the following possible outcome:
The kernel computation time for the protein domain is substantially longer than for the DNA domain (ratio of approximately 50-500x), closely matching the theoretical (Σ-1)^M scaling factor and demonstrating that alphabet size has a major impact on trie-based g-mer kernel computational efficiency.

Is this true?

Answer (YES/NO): NO